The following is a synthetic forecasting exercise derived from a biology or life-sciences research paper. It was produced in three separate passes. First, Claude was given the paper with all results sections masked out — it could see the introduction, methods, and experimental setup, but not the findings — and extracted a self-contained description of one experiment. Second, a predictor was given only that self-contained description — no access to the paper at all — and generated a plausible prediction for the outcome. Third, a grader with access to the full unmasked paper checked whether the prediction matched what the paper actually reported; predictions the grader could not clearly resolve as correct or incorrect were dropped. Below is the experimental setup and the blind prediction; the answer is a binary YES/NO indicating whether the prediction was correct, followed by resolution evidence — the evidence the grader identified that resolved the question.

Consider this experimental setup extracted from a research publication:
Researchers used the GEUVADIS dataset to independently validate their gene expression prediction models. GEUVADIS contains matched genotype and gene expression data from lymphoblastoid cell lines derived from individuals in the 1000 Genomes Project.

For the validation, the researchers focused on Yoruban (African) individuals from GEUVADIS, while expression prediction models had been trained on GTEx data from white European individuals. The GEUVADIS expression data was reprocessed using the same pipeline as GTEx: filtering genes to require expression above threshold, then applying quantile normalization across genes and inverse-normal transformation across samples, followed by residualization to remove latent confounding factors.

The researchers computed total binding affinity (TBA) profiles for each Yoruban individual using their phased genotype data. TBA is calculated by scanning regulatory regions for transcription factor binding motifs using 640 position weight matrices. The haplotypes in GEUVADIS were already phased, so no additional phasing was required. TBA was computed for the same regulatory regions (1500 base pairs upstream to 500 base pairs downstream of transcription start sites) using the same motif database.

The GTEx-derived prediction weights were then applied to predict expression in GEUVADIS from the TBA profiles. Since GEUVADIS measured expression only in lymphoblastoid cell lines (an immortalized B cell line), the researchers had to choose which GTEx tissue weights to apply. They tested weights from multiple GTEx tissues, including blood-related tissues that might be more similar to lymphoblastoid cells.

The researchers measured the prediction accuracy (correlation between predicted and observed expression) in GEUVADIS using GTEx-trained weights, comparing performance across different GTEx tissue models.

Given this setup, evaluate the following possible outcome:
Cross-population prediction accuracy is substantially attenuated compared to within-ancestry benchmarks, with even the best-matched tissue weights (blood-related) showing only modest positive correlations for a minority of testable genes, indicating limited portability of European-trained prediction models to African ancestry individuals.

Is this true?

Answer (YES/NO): NO